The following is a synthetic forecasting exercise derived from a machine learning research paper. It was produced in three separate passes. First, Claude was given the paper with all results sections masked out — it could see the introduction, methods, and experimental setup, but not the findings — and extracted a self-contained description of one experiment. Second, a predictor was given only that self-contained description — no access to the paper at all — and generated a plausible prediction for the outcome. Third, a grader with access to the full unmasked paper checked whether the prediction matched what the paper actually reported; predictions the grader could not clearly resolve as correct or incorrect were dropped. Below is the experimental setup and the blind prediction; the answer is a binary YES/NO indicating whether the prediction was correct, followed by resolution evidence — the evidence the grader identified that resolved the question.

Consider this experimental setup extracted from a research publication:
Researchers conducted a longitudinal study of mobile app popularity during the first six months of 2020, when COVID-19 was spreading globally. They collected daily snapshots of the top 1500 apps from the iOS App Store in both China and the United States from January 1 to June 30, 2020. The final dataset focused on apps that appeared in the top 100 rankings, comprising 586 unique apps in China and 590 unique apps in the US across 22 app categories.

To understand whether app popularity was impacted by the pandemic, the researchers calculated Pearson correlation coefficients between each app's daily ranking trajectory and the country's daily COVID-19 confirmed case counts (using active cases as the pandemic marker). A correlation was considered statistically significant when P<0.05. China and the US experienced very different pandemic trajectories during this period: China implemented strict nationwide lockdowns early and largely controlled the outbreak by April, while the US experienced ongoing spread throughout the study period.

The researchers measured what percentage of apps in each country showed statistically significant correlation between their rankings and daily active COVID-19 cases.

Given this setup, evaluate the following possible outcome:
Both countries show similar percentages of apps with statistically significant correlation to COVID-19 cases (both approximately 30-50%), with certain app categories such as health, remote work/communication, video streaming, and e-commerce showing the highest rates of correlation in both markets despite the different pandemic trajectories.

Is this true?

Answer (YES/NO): NO